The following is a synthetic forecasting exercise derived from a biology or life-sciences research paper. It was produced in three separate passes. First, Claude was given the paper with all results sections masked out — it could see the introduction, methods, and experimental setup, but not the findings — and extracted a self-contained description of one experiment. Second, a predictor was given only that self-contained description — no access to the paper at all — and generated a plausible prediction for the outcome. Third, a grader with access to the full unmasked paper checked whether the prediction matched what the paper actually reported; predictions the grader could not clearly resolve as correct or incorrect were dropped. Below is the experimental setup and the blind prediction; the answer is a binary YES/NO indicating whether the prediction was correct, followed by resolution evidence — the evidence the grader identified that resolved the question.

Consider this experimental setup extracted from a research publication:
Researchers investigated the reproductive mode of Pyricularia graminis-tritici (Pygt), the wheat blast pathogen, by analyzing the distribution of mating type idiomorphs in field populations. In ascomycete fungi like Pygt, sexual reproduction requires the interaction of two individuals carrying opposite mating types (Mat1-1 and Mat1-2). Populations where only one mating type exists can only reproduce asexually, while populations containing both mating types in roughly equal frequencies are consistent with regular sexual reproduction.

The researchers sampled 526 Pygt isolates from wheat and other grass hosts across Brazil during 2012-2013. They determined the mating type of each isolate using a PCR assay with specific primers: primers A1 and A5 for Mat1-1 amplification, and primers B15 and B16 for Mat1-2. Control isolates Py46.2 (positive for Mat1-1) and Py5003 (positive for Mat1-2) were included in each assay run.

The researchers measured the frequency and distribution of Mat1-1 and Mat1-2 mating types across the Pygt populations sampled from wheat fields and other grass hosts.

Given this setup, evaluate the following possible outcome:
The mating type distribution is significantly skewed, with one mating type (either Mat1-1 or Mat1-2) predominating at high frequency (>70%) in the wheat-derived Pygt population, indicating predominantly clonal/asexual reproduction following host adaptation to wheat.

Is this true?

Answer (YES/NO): NO